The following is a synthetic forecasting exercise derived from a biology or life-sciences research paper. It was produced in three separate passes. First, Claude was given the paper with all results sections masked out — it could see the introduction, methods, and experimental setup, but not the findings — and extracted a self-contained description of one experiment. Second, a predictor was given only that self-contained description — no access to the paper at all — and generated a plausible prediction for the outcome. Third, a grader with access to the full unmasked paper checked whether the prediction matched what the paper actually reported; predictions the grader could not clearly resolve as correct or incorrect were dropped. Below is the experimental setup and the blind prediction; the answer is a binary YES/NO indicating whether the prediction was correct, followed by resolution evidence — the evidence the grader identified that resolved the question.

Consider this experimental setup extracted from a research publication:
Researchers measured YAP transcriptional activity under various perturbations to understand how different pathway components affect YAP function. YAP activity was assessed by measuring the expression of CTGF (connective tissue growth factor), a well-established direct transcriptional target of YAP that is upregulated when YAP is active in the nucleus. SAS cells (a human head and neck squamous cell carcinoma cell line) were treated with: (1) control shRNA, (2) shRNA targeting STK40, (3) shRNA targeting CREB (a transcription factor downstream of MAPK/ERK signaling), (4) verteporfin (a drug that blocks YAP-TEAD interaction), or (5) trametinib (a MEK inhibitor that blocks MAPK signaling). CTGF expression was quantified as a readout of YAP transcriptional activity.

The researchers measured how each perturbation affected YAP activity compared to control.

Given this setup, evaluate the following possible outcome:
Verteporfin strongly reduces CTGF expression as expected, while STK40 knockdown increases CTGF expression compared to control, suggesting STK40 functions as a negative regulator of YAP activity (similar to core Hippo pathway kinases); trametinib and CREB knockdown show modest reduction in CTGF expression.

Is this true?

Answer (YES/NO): NO